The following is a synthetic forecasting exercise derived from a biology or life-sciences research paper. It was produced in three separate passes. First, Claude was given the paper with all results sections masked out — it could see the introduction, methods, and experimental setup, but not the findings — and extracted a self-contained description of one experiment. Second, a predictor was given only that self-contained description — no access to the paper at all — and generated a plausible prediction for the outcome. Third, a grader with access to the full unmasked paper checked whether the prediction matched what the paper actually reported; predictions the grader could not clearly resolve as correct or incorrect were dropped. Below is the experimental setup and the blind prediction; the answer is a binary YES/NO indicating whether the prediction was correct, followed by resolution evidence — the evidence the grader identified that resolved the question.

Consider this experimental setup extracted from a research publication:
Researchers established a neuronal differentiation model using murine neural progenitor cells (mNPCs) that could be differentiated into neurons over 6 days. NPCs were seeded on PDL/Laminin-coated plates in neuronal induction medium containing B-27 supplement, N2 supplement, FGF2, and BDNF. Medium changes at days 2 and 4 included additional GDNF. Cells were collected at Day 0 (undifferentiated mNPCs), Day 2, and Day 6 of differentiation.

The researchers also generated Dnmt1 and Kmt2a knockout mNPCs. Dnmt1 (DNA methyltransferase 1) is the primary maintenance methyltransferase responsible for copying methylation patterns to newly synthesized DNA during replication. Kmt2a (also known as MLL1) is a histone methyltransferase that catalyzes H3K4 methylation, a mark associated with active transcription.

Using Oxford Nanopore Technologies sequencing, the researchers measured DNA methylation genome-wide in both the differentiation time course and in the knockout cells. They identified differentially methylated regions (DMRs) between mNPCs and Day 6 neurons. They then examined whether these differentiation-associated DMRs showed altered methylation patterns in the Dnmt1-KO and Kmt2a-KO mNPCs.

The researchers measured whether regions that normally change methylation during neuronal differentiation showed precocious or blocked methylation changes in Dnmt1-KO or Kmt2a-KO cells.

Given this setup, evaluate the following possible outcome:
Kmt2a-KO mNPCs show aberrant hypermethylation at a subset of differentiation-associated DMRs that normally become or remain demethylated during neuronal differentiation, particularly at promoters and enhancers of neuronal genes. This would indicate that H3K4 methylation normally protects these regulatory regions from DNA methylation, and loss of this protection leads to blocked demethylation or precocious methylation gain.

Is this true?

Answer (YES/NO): NO